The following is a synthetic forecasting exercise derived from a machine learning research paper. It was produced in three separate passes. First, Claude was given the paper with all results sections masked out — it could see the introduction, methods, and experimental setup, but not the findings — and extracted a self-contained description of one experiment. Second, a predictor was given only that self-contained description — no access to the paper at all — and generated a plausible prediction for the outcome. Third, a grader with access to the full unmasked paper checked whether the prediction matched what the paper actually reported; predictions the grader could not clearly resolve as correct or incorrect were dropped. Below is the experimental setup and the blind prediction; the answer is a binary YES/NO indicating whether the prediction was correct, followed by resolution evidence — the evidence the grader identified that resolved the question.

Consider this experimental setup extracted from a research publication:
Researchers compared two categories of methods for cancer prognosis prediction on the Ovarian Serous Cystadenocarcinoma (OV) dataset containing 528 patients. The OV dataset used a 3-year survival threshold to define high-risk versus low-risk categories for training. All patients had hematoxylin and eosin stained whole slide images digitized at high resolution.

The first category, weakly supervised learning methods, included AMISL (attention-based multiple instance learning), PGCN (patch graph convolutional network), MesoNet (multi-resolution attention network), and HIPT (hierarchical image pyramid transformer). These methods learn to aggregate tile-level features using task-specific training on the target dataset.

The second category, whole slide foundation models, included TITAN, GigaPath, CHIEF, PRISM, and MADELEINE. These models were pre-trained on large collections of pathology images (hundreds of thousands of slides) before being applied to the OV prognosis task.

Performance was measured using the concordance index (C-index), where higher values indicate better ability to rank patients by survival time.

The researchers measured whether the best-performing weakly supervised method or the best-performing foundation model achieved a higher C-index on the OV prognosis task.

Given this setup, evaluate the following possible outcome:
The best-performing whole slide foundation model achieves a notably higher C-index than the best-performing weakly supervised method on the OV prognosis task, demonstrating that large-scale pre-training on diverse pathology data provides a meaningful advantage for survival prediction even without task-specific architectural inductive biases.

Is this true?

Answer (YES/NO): NO